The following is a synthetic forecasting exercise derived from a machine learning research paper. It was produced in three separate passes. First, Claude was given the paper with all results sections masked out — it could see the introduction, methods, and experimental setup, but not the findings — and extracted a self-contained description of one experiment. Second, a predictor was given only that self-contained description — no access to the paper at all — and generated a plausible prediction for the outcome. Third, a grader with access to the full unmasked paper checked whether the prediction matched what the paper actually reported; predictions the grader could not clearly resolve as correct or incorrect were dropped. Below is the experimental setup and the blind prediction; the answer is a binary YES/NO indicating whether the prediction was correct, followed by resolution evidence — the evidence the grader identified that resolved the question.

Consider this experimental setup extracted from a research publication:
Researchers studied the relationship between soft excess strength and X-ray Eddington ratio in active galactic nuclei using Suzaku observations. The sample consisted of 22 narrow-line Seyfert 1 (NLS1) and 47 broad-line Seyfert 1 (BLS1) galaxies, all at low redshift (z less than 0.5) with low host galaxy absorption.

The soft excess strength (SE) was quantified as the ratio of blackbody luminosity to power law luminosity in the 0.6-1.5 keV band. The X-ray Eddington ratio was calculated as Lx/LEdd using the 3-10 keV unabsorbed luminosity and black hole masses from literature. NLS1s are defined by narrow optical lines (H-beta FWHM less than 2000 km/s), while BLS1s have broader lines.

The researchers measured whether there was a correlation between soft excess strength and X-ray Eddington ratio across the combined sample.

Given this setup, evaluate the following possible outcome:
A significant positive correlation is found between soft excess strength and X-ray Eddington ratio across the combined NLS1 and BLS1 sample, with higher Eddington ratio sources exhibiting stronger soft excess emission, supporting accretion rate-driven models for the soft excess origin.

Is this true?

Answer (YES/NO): NO